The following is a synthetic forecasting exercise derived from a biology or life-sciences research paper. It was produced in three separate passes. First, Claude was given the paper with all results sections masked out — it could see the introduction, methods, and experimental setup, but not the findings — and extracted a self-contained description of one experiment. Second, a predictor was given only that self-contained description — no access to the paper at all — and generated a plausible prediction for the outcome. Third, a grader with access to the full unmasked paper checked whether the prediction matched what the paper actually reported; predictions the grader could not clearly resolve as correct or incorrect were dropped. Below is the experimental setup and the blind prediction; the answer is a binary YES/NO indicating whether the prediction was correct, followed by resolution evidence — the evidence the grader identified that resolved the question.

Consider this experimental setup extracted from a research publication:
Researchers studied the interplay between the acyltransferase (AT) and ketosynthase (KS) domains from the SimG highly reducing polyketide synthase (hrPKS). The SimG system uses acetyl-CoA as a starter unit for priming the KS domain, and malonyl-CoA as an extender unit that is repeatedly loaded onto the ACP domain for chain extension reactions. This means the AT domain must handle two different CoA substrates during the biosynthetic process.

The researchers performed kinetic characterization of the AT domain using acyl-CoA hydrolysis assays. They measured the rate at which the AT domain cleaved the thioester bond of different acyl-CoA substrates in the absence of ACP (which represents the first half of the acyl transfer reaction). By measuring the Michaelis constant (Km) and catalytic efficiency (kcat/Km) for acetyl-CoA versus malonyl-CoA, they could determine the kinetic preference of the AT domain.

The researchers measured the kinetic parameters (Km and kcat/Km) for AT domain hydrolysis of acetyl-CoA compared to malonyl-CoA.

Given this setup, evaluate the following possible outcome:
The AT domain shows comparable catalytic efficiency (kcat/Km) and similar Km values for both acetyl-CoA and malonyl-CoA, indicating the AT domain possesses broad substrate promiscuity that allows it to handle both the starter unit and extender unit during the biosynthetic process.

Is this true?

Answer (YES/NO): NO